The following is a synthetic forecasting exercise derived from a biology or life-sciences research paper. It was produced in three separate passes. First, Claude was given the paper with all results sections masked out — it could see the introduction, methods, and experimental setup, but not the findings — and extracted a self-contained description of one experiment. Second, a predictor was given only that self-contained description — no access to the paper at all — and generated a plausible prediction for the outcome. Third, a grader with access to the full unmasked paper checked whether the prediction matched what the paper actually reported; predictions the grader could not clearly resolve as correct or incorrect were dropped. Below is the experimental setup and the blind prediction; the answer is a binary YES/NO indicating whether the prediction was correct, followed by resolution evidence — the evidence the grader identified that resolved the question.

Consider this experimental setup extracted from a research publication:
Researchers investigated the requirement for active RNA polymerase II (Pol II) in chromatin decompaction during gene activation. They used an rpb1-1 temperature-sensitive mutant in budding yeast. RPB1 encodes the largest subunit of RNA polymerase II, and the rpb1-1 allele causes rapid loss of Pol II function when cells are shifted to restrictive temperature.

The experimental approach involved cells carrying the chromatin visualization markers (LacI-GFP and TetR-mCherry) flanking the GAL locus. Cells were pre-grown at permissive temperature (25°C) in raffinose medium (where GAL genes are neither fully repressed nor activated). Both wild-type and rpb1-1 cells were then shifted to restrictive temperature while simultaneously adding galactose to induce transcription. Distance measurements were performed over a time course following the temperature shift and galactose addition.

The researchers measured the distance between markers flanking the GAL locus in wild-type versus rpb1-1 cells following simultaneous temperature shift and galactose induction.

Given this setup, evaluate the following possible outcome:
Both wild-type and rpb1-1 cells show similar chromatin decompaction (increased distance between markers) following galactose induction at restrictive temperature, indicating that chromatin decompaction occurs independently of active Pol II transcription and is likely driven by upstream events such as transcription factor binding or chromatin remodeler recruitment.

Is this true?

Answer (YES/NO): NO